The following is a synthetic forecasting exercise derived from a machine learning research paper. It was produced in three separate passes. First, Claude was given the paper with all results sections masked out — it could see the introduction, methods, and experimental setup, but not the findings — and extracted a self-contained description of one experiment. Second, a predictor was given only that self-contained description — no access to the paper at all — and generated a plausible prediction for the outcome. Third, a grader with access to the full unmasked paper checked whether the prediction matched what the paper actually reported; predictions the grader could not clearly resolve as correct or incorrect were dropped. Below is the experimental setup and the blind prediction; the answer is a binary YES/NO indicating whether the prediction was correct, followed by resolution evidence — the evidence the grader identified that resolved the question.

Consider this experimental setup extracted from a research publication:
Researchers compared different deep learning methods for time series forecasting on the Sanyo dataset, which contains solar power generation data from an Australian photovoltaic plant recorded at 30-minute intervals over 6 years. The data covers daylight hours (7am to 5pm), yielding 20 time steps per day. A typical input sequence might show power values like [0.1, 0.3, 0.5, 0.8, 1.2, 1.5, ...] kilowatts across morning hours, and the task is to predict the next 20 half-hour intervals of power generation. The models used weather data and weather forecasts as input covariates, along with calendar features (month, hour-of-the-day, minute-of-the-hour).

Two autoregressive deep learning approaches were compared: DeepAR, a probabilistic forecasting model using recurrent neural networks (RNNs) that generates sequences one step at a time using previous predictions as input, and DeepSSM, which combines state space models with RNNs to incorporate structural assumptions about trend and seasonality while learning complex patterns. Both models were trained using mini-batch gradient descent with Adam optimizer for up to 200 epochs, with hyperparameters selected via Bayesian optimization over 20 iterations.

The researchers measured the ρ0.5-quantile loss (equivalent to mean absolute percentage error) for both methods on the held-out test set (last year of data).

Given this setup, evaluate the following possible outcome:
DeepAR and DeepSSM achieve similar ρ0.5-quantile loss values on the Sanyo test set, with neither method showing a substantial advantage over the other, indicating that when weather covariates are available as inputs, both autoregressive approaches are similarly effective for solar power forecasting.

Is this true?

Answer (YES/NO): NO